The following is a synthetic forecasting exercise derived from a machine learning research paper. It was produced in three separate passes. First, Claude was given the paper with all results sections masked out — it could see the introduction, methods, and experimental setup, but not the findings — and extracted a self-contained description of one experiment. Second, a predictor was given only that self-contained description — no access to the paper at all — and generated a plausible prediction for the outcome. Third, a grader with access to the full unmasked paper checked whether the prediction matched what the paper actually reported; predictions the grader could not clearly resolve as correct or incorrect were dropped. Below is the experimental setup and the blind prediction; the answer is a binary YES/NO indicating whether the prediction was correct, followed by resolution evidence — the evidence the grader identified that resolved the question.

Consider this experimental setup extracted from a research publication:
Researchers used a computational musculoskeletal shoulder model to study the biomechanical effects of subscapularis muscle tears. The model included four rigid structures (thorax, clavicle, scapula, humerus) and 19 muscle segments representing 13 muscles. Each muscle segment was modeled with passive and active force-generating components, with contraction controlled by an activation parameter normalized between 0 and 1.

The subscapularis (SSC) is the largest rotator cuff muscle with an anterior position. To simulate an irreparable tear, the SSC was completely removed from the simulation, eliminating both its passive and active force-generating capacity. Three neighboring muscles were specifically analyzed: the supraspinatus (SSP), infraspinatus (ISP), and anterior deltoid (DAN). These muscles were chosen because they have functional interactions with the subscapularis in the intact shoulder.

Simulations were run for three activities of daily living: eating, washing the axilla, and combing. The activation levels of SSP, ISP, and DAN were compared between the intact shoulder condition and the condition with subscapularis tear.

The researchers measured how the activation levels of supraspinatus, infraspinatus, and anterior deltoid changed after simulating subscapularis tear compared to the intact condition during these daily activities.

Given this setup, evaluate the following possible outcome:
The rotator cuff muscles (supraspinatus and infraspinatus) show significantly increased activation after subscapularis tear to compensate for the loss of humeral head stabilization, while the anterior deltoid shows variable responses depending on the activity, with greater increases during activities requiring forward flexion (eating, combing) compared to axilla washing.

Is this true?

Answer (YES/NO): NO